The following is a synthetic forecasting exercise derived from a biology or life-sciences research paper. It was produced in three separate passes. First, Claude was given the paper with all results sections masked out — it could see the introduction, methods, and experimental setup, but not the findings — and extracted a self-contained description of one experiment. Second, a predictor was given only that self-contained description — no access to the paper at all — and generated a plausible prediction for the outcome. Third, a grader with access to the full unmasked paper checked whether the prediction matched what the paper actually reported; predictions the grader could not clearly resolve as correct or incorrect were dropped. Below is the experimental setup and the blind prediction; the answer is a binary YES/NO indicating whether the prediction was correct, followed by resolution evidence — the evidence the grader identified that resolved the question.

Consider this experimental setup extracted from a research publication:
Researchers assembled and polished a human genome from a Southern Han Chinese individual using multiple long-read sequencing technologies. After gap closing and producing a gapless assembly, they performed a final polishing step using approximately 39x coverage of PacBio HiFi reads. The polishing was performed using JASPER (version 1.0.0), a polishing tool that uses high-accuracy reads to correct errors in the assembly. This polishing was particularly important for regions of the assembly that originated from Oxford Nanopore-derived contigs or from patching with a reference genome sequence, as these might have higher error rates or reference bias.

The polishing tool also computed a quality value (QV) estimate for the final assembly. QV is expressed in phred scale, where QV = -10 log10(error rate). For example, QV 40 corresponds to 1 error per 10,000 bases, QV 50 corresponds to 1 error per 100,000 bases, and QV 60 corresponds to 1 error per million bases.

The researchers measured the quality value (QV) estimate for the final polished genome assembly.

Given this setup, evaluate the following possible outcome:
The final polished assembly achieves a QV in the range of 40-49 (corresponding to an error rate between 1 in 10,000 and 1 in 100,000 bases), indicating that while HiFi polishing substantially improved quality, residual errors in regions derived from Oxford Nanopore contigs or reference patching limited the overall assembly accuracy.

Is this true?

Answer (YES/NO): NO